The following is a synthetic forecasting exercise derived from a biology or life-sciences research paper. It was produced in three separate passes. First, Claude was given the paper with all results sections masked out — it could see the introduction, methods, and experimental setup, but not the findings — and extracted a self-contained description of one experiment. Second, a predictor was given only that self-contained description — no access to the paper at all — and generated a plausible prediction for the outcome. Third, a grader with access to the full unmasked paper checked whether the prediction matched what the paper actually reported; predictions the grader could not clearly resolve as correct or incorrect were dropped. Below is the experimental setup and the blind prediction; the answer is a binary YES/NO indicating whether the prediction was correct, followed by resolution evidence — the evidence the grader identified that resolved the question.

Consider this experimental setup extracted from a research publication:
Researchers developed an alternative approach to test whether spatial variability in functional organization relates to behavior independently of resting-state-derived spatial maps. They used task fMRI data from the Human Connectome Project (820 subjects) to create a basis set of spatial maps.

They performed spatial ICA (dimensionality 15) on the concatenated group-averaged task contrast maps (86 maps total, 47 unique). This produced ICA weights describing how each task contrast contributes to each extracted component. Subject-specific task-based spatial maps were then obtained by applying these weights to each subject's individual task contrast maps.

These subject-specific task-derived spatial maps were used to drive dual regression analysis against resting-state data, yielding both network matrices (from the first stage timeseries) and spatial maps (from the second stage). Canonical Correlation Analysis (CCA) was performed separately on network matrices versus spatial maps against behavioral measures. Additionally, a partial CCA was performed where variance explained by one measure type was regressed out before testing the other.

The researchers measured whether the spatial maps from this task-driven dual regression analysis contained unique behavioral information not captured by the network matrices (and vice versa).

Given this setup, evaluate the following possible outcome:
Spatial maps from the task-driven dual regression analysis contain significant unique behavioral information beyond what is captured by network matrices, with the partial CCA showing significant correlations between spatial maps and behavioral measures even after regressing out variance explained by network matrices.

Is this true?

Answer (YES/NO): YES